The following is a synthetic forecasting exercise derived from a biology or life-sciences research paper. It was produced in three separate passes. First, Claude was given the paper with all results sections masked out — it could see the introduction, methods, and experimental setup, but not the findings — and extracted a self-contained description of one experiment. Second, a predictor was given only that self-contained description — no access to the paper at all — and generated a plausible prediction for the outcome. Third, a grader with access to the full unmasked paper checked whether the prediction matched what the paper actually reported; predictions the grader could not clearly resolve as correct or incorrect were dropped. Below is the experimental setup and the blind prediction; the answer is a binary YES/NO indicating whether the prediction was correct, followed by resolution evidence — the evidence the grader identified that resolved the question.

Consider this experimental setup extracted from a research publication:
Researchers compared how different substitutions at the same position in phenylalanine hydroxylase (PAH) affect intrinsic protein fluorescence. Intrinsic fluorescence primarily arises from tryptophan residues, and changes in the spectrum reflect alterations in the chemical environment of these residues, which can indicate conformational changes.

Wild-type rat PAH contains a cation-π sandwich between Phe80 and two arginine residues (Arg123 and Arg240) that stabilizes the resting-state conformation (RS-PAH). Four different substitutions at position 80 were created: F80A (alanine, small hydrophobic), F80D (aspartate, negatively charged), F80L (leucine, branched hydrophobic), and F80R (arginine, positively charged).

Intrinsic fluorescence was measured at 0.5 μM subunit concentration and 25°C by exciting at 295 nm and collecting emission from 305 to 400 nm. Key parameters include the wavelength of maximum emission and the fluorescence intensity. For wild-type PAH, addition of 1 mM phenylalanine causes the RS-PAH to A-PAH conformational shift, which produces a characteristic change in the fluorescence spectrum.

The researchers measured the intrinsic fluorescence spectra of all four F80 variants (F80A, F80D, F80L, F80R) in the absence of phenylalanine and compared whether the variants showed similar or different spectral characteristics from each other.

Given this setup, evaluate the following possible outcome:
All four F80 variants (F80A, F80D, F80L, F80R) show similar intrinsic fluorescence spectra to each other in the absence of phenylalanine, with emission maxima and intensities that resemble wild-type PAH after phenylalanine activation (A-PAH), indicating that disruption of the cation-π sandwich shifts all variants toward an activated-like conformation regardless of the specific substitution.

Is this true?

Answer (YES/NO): NO